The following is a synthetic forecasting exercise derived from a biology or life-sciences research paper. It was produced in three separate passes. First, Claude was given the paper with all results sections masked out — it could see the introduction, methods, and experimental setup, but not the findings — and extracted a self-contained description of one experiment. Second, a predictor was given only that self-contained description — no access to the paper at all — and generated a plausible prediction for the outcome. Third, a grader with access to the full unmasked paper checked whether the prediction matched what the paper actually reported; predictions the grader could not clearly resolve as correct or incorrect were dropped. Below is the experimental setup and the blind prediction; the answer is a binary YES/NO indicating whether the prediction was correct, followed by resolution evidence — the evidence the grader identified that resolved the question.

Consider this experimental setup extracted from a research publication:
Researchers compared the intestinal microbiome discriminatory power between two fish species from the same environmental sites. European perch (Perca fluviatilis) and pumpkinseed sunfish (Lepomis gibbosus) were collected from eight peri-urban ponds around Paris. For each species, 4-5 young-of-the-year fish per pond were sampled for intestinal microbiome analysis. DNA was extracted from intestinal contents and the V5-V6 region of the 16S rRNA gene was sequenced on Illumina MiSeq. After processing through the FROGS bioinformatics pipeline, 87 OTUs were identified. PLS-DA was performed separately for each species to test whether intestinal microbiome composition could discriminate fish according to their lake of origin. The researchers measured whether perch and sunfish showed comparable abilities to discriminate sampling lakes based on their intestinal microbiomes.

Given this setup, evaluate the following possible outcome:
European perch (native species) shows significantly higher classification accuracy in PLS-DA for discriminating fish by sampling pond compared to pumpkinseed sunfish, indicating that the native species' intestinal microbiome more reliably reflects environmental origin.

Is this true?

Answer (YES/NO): NO